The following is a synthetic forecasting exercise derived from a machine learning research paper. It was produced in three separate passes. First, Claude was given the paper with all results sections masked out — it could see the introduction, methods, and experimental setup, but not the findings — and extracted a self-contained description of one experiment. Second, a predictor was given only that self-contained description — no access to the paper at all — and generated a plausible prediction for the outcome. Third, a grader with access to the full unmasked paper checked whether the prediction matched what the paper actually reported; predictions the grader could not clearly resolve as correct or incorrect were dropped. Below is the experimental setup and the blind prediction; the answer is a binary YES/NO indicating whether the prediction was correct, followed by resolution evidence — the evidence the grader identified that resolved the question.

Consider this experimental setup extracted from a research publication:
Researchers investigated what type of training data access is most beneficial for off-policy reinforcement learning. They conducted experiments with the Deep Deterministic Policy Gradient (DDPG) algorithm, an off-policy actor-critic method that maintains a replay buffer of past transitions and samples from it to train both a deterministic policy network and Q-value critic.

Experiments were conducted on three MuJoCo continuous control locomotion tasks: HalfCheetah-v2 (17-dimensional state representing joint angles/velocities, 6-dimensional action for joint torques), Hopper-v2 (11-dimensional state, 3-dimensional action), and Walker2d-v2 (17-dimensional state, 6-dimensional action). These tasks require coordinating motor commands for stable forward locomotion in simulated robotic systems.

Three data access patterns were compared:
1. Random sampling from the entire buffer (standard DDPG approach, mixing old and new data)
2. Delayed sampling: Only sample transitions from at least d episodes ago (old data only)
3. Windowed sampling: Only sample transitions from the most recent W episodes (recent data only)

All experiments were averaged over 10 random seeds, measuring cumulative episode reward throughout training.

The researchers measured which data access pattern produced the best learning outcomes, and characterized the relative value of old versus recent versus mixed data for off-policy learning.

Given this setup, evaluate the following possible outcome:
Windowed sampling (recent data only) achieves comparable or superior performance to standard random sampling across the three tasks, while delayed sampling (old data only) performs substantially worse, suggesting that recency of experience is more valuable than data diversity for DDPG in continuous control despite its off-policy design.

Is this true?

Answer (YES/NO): YES